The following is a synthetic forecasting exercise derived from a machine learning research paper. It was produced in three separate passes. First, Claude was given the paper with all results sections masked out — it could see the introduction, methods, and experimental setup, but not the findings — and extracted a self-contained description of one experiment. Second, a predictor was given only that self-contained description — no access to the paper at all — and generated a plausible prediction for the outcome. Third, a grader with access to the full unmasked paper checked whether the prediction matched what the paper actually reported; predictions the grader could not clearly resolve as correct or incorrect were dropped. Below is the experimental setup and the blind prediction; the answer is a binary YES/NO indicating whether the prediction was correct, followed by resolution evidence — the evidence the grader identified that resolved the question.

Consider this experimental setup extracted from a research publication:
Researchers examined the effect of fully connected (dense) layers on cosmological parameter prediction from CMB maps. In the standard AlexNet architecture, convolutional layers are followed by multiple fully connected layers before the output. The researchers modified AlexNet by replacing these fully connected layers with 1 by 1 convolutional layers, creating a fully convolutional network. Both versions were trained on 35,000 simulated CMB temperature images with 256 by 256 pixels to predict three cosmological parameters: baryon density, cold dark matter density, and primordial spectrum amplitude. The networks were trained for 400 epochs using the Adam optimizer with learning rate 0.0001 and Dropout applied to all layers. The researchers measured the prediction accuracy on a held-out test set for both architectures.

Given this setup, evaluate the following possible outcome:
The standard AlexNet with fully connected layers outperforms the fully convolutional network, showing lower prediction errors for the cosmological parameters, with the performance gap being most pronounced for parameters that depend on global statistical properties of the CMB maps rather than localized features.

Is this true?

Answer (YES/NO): NO